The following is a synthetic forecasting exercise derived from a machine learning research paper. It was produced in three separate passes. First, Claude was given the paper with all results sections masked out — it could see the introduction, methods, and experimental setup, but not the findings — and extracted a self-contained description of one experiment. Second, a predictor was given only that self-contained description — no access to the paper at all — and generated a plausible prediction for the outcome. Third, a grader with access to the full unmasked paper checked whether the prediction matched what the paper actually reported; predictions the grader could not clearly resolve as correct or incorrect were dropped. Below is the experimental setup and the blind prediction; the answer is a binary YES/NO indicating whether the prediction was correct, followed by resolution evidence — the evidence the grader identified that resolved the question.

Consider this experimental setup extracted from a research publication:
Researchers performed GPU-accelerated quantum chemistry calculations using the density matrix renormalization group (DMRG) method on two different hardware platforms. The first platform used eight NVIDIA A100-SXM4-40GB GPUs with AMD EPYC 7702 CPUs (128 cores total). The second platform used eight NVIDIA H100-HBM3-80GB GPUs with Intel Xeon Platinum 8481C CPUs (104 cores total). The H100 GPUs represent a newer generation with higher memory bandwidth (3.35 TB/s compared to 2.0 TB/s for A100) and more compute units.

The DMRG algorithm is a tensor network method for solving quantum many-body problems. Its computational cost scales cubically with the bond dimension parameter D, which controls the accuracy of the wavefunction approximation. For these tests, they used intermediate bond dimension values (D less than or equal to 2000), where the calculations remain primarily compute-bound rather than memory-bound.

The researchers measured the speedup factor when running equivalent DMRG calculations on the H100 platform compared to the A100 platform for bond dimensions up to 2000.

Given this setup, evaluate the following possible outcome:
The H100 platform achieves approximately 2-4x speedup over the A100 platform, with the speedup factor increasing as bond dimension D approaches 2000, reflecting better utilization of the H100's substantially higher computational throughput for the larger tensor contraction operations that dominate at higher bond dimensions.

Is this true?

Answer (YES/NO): NO